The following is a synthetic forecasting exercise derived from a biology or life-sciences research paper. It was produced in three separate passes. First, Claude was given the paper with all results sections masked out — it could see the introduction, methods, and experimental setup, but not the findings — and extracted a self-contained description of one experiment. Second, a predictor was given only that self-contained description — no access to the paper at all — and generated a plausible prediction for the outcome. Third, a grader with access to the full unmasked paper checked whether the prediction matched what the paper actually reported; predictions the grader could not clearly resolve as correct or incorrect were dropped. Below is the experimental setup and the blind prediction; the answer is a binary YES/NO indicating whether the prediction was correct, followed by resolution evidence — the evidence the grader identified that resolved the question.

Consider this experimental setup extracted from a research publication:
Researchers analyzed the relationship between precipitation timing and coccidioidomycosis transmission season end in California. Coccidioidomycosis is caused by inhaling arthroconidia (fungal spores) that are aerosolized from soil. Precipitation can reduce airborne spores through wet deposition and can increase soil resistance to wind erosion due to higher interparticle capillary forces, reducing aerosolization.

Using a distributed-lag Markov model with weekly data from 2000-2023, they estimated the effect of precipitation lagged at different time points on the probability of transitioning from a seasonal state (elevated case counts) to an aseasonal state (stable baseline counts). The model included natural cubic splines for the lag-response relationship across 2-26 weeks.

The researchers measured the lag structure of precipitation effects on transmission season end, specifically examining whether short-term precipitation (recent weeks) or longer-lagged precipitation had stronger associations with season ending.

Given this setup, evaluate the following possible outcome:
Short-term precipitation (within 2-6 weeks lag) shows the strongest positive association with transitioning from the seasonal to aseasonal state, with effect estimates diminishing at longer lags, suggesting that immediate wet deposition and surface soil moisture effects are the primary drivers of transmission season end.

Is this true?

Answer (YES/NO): NO